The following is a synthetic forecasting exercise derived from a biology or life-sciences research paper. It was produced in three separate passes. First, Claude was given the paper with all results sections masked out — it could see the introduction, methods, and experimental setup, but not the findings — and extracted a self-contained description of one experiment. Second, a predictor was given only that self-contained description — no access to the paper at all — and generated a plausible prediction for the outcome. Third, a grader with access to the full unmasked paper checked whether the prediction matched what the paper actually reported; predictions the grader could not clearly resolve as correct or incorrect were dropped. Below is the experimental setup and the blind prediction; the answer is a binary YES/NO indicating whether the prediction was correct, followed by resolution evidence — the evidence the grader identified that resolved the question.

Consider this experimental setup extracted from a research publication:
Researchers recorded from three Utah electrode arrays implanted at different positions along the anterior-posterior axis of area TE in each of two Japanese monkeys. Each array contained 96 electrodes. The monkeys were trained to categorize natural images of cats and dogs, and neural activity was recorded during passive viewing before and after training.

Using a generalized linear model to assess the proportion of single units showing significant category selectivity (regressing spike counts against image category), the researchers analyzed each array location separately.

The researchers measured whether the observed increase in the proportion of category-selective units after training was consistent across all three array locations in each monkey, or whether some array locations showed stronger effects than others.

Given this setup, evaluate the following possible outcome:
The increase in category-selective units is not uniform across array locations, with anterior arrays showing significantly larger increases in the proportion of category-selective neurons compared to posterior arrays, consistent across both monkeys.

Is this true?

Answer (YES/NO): NO